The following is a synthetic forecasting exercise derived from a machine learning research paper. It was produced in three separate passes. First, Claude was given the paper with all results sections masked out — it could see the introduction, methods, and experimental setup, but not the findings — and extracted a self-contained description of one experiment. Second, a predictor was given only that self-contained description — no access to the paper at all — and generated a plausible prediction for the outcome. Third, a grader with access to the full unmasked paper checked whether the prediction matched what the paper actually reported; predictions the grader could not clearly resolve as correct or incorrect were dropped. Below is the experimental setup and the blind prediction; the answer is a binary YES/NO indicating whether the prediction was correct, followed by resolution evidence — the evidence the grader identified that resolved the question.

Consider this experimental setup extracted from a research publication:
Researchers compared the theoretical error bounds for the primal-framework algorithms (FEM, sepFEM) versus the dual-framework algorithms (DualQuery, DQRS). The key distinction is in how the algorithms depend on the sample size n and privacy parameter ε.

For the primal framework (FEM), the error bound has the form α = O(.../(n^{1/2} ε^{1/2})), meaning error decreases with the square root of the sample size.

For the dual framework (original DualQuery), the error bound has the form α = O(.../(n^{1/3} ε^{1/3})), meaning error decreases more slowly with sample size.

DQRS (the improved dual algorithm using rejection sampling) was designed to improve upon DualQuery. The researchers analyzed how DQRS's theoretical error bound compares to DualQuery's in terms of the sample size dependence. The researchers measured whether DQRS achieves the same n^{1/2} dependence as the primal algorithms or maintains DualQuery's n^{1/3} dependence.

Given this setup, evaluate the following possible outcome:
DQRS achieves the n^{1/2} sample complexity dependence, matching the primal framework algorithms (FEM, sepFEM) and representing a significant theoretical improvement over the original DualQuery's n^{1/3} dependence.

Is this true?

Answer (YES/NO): NO